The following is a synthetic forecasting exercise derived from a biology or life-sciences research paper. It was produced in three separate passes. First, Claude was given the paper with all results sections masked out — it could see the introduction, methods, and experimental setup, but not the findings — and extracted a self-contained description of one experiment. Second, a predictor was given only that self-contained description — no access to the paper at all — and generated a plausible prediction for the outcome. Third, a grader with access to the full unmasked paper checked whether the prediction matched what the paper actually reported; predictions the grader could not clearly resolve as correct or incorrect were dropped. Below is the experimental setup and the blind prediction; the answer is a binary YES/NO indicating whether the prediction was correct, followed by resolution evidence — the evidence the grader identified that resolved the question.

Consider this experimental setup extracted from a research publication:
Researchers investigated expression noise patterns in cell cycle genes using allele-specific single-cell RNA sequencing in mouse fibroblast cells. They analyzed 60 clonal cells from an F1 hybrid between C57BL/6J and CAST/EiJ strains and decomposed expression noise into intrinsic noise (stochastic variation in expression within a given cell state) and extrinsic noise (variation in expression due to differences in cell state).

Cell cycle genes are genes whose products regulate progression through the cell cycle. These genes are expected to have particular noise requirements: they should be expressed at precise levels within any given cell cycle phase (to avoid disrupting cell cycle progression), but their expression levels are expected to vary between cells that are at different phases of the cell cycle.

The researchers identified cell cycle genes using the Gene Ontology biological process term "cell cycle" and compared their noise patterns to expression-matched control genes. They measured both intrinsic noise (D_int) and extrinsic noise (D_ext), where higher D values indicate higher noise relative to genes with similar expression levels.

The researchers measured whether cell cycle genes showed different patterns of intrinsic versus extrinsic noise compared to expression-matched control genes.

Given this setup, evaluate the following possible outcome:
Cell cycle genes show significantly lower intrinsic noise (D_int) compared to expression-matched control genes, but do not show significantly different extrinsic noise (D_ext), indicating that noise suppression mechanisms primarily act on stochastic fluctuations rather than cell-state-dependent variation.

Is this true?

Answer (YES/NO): NO